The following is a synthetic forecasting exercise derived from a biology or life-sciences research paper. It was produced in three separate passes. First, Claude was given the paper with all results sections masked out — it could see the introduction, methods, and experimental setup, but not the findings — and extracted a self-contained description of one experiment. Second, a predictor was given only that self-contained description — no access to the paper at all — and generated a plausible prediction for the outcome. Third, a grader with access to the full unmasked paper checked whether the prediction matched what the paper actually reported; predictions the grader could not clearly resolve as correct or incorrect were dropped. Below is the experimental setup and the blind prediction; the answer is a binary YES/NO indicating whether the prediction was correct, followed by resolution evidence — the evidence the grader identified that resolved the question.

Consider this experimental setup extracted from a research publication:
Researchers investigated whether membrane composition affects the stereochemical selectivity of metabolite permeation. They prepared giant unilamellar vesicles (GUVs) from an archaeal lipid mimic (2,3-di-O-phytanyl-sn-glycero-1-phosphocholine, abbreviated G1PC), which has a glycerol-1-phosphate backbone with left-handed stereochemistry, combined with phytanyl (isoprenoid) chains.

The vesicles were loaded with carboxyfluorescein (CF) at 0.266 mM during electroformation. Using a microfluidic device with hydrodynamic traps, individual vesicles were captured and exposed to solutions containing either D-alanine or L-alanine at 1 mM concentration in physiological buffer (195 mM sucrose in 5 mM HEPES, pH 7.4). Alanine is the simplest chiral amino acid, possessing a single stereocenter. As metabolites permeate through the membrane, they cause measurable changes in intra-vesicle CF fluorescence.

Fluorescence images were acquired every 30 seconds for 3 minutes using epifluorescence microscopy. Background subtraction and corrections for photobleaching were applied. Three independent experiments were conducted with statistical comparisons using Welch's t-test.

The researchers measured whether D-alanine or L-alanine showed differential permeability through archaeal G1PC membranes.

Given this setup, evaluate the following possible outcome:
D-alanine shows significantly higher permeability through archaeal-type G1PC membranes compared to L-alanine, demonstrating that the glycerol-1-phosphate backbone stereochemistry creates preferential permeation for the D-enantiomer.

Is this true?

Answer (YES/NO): NO